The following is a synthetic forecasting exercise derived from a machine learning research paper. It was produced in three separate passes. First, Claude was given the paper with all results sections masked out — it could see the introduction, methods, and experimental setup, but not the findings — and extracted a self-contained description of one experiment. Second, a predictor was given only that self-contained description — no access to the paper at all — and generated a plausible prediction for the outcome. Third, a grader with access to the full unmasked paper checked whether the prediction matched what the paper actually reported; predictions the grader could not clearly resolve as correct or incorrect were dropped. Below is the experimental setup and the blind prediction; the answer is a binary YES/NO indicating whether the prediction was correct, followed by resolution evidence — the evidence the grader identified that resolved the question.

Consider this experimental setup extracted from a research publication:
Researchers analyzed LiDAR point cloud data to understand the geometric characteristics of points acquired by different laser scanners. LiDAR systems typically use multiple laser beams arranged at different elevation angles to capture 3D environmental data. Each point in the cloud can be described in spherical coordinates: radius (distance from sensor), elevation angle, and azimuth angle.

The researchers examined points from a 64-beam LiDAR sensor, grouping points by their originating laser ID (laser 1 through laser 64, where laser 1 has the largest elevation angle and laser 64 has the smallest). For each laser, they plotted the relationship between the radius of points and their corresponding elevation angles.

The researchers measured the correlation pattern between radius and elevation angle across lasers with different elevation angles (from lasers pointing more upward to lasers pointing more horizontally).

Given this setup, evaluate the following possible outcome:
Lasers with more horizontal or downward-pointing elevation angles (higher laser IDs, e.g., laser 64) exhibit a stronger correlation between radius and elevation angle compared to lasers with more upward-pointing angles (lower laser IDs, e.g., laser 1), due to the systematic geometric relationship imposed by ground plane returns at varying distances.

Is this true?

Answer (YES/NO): NO